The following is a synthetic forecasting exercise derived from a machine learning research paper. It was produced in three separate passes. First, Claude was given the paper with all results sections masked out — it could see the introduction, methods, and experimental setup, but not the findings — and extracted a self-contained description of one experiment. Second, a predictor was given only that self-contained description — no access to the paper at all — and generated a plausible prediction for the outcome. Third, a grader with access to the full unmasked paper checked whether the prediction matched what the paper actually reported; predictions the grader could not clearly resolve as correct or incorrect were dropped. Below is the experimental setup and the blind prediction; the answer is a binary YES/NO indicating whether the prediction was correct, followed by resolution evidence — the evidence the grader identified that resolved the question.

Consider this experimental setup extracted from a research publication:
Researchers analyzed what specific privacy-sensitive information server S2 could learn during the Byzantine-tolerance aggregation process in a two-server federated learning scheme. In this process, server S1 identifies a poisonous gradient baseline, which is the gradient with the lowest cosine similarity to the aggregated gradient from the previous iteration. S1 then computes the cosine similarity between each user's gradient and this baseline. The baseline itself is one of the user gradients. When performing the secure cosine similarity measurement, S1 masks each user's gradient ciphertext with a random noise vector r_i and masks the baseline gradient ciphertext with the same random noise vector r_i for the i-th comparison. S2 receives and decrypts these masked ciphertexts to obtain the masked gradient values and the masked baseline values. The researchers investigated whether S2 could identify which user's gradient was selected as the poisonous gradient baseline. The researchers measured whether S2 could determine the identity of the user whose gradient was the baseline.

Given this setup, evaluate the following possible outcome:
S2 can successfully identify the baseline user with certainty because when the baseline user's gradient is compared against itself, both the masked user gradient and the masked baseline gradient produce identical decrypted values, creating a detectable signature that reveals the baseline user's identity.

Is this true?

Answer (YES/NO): YES